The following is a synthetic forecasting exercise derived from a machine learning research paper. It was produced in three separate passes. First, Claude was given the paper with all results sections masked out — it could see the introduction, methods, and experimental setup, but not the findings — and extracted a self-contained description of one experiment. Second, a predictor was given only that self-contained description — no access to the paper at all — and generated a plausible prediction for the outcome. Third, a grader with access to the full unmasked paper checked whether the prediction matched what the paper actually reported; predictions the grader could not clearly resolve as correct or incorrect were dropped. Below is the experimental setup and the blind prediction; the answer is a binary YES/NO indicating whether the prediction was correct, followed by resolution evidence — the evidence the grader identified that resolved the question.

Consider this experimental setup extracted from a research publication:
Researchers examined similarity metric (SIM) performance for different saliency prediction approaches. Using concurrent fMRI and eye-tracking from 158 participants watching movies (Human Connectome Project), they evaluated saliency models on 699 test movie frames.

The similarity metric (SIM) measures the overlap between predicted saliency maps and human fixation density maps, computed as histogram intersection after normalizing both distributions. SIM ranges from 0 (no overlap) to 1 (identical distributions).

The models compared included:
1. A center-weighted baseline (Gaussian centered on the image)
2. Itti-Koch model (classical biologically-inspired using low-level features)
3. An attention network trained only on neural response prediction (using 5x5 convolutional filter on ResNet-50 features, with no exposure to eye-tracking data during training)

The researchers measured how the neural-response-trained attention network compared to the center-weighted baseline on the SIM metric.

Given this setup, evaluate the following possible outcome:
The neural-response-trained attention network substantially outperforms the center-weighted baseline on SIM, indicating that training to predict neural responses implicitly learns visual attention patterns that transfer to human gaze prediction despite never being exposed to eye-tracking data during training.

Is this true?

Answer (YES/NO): YES